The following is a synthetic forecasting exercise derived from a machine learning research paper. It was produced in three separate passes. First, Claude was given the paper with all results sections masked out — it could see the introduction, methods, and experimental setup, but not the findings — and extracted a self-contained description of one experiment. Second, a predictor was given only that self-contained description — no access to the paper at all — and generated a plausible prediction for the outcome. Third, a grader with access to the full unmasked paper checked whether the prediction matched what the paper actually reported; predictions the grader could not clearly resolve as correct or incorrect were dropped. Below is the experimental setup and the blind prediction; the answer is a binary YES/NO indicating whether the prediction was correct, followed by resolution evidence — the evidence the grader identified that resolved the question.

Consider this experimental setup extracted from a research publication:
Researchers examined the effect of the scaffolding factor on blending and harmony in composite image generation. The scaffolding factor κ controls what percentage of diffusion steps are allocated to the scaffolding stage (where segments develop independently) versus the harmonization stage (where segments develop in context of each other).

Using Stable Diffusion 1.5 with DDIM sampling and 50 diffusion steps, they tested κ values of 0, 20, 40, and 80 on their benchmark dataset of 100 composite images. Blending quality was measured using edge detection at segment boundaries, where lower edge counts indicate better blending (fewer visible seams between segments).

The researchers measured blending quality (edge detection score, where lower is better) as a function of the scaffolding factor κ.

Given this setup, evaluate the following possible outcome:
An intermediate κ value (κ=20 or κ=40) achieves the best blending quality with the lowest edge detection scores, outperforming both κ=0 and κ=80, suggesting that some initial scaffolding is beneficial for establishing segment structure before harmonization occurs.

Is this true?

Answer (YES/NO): NO